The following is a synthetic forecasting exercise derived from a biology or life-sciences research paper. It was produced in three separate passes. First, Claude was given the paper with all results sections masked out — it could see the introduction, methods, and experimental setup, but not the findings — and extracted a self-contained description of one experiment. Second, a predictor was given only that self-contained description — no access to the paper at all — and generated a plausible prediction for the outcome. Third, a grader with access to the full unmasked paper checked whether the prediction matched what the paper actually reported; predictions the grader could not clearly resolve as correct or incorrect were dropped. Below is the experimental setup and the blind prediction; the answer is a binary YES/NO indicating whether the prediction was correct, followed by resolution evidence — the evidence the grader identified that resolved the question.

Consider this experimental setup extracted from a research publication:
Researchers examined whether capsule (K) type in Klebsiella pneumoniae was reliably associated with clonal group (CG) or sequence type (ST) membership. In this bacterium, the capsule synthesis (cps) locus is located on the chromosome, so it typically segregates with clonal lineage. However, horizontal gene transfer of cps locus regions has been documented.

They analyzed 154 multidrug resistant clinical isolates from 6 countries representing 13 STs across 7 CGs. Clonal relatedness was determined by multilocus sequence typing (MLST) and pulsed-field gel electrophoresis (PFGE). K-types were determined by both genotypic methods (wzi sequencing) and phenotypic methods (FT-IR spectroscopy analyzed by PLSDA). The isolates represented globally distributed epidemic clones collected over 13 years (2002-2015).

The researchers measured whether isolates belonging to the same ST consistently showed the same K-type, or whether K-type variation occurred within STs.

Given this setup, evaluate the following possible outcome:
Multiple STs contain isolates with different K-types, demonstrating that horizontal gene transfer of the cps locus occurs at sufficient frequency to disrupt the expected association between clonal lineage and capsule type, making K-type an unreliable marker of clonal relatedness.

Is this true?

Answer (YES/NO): NO